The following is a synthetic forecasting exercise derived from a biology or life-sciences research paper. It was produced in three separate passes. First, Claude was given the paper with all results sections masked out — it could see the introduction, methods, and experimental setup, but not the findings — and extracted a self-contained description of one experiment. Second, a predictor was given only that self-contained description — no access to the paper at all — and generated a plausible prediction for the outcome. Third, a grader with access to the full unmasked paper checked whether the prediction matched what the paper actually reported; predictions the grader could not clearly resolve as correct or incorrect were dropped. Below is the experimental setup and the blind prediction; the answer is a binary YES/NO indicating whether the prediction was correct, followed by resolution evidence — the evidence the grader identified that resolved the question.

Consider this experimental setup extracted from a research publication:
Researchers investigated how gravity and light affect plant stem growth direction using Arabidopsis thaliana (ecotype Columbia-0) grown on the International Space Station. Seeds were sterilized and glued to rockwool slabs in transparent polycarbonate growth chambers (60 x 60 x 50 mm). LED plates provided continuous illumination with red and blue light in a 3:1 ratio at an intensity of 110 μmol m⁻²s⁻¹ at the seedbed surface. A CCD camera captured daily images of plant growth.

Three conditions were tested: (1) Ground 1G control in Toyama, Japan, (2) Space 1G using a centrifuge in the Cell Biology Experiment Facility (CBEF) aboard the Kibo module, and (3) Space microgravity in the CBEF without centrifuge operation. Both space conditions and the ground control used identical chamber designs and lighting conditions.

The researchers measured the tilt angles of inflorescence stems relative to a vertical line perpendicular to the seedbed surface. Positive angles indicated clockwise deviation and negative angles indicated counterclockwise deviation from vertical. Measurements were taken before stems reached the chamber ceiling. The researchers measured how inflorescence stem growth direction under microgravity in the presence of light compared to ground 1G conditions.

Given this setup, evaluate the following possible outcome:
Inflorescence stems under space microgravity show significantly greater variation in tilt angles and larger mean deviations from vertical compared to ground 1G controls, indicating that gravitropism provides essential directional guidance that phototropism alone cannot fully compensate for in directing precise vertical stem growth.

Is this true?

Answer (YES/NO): YES